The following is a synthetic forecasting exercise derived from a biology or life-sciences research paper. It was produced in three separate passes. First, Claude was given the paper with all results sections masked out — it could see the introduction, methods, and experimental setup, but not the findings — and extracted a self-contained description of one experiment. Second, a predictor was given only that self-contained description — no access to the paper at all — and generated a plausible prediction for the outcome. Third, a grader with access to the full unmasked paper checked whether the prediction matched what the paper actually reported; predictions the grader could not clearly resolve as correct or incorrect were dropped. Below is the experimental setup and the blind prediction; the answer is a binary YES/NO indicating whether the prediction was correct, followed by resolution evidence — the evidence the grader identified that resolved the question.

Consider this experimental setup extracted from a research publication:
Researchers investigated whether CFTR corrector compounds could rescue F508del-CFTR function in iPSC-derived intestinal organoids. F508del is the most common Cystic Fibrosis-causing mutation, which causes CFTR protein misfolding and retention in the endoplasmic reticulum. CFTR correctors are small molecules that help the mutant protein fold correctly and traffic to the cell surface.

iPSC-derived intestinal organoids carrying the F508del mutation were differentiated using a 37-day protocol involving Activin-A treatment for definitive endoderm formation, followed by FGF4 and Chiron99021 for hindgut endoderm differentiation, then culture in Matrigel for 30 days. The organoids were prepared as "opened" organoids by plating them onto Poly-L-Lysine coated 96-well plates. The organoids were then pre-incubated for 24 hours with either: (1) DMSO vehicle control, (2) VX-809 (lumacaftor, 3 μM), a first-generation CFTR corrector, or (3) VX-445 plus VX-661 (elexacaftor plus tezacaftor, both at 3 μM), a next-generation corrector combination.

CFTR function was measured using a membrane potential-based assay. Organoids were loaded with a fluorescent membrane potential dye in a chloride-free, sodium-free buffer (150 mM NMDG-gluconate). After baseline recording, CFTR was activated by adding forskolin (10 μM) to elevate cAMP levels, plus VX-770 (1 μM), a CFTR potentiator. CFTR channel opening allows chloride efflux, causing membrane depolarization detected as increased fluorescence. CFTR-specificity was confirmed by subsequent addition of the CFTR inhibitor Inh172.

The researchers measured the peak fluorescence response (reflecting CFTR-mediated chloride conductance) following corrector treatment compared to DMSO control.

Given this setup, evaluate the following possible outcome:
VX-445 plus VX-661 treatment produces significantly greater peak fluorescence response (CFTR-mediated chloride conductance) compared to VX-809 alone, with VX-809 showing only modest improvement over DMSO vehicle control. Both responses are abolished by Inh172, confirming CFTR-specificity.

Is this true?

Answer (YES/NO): YES